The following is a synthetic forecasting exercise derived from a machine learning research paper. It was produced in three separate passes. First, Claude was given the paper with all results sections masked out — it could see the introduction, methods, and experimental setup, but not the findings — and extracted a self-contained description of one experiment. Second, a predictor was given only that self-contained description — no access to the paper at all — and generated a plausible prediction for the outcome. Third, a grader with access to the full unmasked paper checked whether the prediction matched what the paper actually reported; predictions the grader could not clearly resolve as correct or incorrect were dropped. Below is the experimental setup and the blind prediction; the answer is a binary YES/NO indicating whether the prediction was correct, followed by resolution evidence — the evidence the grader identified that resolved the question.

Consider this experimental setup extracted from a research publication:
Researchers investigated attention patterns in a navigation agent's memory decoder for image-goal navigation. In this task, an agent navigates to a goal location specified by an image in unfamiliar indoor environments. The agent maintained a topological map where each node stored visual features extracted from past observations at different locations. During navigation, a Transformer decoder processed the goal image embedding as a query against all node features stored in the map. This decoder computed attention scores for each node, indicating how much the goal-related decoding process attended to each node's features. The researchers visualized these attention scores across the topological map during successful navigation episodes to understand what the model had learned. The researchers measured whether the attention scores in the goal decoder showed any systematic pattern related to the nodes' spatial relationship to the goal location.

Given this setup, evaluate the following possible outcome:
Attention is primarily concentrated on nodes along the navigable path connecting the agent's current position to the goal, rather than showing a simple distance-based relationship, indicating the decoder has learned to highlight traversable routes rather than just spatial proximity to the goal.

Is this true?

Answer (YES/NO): YES